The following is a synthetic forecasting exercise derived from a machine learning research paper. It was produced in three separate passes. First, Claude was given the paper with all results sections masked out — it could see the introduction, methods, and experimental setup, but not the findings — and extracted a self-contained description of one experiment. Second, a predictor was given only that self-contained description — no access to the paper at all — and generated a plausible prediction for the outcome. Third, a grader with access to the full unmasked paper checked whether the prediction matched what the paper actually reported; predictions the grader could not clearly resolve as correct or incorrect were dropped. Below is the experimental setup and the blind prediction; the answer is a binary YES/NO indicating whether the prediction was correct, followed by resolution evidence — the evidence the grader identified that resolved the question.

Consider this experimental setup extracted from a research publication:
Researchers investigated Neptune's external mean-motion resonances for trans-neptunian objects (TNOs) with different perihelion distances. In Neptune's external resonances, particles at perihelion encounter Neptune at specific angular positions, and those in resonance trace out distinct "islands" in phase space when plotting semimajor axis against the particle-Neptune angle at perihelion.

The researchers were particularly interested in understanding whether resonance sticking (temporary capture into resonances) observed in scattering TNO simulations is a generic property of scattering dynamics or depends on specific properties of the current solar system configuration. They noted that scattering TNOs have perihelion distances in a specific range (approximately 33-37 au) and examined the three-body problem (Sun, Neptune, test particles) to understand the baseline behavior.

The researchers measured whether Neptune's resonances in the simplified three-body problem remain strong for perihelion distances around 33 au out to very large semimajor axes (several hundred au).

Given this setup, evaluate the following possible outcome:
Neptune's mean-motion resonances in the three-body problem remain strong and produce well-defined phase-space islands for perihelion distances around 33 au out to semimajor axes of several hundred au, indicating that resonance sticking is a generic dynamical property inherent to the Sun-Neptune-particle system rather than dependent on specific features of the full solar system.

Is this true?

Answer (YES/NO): YES